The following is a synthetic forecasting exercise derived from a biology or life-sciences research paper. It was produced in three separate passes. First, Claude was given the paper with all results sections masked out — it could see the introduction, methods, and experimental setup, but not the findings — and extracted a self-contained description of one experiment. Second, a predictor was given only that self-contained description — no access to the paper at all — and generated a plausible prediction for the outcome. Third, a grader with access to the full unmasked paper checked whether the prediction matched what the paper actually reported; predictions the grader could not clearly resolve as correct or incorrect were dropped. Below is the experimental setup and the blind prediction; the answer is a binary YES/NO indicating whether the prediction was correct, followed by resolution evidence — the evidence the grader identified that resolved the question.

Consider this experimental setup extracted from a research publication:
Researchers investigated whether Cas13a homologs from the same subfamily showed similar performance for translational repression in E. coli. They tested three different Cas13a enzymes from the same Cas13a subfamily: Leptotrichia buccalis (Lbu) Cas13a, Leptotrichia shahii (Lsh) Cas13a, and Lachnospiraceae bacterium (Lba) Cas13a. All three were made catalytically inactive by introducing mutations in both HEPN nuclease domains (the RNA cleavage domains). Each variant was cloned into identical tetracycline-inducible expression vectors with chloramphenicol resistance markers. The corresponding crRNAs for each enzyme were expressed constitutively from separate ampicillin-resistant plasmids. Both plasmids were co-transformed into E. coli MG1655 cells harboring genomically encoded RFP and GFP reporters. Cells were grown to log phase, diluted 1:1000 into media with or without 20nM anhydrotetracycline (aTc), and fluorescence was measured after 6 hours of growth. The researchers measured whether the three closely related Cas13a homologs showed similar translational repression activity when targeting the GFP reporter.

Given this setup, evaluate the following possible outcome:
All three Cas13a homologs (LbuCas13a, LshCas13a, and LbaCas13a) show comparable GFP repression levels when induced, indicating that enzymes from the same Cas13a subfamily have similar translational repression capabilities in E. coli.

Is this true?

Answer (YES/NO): YES